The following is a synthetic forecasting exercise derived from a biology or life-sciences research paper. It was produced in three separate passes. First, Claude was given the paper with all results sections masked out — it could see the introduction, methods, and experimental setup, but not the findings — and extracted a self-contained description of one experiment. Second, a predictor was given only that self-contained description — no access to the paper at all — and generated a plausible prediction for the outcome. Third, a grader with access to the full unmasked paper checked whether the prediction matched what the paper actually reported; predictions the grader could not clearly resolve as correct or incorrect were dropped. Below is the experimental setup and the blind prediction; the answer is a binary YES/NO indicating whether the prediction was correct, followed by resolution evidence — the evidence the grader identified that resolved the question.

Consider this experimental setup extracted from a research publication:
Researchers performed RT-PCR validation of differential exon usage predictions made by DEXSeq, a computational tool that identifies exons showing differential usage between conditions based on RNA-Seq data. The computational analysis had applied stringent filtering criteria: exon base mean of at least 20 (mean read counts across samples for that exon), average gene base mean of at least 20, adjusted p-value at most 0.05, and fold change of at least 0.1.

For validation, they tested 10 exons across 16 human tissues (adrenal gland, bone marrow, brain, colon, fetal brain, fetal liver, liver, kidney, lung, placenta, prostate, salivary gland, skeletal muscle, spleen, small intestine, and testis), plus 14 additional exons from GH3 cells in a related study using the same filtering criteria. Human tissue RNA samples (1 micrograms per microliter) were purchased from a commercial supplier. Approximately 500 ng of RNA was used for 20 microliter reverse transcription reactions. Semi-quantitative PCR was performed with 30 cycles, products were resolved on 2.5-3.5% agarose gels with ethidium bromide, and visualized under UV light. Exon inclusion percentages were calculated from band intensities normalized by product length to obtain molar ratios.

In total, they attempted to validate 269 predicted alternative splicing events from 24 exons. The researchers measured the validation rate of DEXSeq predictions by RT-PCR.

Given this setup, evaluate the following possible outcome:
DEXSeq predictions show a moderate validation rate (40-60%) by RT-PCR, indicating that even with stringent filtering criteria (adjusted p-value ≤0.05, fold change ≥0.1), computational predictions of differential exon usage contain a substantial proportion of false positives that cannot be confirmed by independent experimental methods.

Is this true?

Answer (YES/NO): NO